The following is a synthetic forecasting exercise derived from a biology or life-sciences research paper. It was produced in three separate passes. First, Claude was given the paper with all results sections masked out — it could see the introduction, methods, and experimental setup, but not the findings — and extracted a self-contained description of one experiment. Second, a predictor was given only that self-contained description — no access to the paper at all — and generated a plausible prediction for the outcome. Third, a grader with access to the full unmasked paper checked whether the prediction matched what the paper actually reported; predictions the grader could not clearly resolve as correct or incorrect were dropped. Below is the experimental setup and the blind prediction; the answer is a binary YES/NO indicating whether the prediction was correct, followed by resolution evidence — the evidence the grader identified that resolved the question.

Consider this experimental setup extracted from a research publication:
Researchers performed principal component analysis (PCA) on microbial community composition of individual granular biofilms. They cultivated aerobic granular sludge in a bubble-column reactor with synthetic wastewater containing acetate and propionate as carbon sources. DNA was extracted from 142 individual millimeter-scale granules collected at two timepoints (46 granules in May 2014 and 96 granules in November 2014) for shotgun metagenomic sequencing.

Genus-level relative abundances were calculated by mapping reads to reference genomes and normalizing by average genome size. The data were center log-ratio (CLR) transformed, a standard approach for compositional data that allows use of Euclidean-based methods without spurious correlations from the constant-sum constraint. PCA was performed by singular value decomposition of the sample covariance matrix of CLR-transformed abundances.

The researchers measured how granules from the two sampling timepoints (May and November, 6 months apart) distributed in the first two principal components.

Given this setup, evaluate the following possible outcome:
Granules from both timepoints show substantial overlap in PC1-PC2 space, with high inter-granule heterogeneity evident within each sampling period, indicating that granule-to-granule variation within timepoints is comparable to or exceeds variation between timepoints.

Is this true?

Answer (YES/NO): NO